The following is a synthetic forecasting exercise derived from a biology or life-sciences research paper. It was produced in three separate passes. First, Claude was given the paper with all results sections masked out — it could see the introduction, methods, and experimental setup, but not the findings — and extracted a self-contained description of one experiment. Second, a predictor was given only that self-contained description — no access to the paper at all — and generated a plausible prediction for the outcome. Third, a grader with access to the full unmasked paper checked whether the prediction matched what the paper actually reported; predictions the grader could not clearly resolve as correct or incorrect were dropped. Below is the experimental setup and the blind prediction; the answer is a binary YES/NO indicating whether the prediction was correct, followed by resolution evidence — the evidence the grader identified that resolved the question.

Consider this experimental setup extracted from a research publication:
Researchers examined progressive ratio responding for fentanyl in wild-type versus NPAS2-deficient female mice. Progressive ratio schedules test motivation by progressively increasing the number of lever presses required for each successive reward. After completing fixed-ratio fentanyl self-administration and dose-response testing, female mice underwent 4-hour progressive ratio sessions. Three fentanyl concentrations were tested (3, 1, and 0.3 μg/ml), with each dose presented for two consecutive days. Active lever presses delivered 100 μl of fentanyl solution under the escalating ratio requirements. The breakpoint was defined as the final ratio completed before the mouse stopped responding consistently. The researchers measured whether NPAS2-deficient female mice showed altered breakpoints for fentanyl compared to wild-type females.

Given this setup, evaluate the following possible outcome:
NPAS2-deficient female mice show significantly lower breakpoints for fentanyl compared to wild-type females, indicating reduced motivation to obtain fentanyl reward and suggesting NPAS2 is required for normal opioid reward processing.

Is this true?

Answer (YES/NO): NO